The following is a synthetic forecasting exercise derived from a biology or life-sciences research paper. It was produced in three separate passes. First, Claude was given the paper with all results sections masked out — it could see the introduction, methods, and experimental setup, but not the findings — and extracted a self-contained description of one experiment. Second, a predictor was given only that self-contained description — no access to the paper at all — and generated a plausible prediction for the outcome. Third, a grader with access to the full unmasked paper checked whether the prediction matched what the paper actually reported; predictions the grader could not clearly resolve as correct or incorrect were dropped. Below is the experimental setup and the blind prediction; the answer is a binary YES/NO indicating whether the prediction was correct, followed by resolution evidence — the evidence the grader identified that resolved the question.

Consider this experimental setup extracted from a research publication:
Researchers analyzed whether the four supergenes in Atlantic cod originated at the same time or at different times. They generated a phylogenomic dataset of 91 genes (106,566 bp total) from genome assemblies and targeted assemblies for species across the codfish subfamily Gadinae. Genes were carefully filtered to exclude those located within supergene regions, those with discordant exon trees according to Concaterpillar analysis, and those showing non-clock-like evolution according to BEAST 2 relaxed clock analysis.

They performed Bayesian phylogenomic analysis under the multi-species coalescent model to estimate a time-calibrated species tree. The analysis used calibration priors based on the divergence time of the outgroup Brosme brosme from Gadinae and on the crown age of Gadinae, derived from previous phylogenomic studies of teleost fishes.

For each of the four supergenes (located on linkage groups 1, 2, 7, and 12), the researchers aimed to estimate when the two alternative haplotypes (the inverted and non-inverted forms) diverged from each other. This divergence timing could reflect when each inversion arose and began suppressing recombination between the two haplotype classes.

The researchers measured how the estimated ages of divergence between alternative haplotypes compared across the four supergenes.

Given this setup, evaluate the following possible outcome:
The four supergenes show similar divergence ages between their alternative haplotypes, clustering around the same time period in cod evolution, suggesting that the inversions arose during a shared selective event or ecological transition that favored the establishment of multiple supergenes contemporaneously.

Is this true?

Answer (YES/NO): NO